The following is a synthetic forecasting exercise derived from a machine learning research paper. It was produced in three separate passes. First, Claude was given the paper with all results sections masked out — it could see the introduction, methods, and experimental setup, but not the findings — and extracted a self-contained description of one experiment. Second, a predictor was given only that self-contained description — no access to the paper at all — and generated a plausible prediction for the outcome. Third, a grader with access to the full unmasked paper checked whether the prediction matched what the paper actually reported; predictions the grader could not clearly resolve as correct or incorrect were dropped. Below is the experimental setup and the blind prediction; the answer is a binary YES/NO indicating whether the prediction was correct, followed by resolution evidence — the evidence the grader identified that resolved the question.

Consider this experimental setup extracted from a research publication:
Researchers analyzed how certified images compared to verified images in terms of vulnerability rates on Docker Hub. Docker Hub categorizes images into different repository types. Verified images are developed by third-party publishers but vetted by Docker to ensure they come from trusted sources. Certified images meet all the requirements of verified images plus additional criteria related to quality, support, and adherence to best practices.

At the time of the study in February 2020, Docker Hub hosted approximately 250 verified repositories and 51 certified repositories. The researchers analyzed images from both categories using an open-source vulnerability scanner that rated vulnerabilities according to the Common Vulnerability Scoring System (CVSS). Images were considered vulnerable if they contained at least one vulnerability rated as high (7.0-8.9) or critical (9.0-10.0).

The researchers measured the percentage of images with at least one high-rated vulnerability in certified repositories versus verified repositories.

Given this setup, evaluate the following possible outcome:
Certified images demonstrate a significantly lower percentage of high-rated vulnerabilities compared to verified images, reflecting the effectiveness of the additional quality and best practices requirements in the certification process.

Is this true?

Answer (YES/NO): NO